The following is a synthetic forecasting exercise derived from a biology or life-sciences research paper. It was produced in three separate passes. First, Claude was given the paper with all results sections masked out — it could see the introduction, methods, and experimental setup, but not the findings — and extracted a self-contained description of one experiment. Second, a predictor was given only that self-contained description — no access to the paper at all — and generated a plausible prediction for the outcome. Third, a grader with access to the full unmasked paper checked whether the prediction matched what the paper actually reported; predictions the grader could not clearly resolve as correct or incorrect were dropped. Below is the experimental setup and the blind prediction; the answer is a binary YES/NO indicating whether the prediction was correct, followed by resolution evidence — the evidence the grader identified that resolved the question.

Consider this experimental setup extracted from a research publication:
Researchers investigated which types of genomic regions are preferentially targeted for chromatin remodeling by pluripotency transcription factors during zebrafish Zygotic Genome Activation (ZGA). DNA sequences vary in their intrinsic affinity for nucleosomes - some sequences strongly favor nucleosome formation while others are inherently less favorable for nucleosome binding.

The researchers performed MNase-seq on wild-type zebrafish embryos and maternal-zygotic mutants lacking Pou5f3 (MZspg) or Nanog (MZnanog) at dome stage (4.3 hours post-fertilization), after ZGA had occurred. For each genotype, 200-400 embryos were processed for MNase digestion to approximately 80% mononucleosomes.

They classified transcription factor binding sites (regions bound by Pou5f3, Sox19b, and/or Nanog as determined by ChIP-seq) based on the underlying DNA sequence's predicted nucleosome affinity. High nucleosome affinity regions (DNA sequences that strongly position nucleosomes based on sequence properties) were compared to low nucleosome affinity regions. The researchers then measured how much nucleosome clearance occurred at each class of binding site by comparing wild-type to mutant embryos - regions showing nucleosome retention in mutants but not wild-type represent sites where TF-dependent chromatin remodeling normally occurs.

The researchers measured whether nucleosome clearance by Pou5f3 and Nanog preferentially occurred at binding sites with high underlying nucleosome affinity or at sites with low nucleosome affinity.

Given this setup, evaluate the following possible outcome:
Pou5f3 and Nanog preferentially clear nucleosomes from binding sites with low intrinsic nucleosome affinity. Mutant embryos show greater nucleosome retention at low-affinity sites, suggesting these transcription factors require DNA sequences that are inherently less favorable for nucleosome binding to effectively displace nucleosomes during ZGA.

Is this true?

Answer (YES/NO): NO